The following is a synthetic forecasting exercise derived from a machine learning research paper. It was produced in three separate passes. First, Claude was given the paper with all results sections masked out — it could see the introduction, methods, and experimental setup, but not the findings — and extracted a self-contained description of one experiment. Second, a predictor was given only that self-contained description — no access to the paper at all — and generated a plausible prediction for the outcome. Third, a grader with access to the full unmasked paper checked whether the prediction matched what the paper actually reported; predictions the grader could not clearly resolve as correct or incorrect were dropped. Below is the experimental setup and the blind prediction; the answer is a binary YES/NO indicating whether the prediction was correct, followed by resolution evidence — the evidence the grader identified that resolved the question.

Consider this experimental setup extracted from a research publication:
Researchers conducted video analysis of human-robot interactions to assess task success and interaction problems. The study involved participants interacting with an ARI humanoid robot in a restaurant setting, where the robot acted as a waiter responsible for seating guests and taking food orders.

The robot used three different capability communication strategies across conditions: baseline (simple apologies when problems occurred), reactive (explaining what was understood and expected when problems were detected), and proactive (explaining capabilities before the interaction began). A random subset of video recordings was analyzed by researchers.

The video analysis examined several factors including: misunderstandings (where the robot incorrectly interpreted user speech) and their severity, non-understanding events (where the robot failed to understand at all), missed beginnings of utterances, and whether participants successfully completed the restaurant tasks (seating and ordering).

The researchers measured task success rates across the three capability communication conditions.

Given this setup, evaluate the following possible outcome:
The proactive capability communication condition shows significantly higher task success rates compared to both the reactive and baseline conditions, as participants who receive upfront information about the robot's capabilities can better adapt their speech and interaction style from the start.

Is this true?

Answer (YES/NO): NO